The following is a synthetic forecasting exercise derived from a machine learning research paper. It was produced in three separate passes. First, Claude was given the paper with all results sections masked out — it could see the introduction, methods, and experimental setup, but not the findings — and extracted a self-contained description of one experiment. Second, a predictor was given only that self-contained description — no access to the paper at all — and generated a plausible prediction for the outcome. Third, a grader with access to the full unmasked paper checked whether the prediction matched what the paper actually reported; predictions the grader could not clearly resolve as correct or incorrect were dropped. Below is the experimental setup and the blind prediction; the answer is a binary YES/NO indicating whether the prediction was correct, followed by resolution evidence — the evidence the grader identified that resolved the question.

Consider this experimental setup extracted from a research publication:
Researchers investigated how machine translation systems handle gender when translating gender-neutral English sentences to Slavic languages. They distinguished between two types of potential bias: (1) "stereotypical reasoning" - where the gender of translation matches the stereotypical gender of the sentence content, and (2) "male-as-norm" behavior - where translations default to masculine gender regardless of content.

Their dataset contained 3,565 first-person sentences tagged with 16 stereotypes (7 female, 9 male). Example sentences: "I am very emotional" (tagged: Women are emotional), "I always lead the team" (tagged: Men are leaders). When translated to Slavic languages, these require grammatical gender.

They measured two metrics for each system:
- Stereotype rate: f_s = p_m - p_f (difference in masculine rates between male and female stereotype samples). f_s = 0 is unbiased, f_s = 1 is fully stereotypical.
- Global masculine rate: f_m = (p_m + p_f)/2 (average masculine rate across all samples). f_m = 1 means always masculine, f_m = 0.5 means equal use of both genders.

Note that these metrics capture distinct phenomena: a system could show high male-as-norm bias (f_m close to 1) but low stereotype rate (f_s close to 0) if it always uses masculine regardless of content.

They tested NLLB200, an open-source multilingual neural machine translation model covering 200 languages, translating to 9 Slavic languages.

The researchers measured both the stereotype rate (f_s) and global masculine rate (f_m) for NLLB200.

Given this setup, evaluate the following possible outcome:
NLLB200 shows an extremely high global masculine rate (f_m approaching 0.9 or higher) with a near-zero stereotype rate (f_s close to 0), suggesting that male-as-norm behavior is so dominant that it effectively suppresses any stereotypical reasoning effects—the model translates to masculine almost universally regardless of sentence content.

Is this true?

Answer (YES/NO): NO